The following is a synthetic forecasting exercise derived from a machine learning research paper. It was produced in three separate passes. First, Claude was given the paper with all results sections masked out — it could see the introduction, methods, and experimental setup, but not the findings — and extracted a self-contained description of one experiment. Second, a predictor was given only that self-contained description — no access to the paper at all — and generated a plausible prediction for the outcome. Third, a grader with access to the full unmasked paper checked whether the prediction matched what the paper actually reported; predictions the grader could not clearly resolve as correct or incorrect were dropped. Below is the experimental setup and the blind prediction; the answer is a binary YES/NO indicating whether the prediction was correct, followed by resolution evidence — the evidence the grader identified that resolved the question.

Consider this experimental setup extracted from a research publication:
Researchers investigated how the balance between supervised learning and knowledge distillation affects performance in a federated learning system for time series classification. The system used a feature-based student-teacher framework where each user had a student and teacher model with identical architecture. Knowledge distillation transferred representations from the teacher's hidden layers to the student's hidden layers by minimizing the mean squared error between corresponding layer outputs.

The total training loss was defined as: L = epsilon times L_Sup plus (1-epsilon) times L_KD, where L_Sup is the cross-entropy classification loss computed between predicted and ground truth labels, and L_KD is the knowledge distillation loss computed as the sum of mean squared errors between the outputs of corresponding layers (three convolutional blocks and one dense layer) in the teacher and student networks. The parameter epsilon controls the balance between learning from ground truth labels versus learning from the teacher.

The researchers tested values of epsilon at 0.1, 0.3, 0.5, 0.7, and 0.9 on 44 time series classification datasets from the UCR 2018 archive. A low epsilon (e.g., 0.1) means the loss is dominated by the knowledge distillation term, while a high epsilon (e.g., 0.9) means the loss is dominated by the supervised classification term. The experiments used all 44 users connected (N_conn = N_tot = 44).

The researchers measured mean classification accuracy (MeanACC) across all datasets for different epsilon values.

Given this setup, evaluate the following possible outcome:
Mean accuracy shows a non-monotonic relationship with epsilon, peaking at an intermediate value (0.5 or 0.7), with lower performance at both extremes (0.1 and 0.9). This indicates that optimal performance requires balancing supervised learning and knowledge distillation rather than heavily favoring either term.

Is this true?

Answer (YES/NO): NO